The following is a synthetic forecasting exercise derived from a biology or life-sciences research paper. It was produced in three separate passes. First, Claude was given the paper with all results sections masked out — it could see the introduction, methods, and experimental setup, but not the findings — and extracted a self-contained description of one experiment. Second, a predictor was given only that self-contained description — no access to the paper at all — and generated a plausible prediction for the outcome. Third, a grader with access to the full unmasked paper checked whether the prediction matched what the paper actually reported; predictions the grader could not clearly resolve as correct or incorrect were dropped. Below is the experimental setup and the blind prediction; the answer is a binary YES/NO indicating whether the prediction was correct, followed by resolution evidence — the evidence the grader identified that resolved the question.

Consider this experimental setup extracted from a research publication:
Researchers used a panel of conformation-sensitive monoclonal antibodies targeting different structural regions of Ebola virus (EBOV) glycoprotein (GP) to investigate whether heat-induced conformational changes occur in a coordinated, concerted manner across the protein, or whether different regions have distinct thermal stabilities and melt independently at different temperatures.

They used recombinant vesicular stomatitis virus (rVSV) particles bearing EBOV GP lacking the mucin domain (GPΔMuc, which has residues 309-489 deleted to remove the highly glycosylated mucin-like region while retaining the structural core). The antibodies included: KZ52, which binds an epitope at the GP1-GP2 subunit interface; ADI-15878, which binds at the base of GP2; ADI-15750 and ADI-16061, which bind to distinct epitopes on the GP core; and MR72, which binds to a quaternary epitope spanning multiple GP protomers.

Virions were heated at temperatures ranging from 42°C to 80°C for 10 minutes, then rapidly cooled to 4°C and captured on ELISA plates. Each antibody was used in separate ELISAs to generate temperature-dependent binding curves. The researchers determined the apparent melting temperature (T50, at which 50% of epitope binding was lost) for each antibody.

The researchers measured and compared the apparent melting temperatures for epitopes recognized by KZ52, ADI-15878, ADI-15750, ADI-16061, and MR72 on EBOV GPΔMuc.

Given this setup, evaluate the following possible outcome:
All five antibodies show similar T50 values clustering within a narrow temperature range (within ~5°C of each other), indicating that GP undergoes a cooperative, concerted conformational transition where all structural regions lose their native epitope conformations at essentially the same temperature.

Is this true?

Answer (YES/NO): NO